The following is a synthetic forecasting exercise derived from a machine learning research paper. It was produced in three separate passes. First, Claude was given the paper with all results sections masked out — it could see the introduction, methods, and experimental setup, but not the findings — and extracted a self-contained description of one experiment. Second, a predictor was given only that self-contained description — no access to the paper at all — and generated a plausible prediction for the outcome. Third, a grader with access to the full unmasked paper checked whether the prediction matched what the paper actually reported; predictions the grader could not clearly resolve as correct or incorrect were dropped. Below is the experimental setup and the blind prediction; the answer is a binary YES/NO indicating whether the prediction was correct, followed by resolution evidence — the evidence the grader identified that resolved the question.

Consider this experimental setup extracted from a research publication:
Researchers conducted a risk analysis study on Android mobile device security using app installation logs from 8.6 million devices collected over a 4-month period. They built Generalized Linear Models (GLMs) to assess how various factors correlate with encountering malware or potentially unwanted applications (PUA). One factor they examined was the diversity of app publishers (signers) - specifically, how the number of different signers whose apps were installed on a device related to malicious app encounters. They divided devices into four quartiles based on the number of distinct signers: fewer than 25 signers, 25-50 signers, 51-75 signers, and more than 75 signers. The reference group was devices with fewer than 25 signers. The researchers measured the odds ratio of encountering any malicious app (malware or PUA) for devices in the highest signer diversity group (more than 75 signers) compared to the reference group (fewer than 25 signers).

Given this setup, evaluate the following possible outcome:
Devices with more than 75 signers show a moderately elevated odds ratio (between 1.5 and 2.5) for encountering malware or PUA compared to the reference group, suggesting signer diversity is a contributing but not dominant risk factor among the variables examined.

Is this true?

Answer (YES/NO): NO